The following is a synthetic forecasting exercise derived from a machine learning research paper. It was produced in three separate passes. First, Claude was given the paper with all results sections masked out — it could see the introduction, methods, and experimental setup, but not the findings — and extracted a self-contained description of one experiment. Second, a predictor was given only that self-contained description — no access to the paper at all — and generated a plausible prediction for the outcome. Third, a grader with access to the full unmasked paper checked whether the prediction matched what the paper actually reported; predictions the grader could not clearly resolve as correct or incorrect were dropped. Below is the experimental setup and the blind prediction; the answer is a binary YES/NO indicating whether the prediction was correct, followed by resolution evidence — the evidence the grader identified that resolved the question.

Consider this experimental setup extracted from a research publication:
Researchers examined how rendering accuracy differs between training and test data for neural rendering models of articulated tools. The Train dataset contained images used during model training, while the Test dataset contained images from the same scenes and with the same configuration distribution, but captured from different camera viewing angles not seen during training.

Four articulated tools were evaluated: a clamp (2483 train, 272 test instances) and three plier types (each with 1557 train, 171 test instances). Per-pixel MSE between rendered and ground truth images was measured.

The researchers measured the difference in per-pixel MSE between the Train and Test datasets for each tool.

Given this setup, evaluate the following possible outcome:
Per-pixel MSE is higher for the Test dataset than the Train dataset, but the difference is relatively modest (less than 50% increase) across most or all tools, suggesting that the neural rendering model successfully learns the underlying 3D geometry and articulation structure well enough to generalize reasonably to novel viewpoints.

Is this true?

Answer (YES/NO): YES